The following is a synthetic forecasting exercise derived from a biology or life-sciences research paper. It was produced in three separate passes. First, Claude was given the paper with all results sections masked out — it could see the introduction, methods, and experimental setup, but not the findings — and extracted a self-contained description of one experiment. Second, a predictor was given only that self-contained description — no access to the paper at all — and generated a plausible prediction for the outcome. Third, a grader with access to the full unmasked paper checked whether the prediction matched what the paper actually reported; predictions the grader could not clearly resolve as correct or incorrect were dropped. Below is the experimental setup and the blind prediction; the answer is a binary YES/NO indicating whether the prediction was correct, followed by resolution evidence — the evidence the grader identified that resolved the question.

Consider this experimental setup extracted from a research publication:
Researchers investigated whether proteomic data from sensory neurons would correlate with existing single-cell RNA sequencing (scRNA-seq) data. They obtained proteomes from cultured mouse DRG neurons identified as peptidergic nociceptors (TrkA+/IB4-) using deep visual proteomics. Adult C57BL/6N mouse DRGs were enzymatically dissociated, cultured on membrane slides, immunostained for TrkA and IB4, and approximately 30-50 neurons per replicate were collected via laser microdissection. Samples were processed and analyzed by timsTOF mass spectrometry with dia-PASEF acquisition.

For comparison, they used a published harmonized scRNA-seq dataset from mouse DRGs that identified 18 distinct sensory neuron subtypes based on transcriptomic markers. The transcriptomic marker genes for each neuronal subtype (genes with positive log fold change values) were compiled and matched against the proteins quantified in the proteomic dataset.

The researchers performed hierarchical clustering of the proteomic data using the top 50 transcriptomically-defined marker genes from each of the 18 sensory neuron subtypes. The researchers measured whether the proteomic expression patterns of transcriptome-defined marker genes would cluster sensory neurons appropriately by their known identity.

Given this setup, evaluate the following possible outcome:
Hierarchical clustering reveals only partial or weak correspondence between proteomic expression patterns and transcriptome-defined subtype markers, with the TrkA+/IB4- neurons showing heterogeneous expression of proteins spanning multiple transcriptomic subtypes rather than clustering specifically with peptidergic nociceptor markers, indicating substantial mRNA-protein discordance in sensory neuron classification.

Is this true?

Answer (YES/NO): NO